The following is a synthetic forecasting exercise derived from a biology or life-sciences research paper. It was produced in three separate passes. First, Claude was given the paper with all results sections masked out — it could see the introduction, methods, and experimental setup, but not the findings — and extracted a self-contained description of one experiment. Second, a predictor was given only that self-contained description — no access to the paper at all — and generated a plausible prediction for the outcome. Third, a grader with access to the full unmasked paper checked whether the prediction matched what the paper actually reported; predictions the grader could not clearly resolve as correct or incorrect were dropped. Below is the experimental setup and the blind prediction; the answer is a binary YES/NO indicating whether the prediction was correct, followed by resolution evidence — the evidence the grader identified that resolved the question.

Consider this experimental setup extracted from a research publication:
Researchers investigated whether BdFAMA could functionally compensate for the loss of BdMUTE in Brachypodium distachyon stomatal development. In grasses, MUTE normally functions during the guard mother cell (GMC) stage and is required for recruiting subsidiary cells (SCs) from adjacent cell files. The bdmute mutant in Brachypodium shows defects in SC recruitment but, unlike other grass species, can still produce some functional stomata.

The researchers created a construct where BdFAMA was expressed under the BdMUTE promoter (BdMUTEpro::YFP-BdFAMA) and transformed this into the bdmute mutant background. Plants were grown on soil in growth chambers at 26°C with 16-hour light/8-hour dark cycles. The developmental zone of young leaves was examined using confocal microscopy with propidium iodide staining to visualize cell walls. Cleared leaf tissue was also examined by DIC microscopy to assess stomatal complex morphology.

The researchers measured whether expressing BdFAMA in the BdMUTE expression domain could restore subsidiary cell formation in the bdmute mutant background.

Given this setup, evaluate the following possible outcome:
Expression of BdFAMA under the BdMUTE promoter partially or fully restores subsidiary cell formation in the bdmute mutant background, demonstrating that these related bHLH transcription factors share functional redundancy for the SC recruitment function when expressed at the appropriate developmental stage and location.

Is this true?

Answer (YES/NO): YES